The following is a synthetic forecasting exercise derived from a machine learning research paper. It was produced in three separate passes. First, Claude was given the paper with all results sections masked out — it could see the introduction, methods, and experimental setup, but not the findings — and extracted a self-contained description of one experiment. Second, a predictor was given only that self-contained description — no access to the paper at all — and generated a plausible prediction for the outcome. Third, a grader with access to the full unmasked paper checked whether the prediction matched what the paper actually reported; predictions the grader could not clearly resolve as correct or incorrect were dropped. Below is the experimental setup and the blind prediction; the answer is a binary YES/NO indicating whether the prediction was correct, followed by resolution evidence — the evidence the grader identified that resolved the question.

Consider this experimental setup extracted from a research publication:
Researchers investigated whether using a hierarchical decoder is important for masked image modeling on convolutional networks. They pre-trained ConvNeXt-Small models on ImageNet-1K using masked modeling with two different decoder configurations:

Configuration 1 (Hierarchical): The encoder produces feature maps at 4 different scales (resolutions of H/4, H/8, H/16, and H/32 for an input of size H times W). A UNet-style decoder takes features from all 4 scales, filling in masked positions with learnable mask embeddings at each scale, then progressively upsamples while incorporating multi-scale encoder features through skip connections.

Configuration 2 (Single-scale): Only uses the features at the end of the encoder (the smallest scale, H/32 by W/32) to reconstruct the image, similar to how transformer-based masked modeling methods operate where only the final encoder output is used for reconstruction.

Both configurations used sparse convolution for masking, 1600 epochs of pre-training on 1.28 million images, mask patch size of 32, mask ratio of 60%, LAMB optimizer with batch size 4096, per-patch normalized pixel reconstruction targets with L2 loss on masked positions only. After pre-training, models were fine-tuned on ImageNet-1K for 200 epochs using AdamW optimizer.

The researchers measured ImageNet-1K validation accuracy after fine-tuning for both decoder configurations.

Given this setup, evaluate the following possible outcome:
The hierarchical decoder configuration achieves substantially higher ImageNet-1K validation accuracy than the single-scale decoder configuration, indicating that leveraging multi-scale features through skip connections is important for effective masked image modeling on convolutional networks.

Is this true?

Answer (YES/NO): NO